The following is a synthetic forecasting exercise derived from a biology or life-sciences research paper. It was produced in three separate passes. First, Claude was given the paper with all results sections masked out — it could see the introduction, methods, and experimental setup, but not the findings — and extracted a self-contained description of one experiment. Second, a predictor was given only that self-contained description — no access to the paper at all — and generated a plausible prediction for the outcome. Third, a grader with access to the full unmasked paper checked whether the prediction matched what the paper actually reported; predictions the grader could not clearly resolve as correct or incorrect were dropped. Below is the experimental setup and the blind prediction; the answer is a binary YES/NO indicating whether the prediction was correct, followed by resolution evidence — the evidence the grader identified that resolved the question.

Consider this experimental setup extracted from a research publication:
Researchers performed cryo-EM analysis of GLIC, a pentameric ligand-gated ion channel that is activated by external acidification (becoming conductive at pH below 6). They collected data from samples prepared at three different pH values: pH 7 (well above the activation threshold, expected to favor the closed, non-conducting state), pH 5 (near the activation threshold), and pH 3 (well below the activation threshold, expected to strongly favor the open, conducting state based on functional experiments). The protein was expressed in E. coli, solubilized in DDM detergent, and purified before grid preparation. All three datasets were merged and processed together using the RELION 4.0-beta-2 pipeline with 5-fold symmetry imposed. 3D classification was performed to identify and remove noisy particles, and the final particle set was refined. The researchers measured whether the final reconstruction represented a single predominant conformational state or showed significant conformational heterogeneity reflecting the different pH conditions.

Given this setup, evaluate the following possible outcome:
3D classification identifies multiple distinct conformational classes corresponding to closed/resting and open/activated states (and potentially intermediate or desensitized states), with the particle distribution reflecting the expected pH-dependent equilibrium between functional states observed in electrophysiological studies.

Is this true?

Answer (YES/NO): NO